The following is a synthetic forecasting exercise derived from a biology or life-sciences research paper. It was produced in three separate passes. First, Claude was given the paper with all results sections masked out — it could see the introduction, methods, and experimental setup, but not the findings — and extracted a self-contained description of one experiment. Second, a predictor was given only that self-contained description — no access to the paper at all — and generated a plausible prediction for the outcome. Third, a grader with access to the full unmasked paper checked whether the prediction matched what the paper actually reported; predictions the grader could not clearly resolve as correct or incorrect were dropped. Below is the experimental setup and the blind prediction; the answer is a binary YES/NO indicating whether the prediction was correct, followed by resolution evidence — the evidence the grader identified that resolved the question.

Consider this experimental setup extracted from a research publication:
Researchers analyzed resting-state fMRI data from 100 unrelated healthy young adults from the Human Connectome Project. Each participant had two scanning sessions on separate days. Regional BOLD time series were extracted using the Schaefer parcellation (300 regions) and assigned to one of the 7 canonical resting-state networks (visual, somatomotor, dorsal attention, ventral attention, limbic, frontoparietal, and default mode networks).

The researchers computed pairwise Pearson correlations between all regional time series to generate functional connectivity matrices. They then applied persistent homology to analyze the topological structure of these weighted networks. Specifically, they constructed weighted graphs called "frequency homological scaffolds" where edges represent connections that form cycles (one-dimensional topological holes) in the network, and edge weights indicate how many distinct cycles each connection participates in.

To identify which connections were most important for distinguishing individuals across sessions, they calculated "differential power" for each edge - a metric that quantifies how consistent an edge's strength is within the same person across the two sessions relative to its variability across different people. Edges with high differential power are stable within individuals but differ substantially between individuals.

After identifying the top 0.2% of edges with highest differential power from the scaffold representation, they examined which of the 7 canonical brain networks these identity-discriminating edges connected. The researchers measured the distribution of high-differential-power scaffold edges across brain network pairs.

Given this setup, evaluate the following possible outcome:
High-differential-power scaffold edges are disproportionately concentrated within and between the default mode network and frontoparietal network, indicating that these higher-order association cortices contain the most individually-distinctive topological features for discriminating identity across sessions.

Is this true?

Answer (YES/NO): NO